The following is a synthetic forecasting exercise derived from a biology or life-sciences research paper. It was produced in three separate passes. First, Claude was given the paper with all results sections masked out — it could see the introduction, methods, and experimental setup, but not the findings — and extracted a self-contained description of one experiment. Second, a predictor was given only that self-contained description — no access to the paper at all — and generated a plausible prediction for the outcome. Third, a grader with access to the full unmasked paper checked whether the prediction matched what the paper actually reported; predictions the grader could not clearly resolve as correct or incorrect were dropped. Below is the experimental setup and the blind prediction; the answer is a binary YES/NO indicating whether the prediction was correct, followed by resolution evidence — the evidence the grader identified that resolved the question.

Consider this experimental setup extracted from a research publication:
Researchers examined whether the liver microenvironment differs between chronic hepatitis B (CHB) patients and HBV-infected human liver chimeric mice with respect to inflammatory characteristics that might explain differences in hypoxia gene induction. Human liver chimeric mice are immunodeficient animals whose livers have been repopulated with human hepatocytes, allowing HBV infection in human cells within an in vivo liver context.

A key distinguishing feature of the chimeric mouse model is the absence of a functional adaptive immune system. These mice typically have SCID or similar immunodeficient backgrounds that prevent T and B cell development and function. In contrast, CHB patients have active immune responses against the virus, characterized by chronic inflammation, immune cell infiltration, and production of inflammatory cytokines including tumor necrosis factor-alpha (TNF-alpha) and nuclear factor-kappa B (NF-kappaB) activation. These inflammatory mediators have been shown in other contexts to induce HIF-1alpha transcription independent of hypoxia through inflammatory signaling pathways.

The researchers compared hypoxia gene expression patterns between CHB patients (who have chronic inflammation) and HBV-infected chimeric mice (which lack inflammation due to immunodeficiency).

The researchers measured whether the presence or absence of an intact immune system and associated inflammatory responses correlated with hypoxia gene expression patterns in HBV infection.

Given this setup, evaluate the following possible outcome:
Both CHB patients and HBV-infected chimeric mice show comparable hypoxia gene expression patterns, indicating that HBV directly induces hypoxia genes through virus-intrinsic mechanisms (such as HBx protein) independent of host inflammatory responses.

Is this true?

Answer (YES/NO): NO